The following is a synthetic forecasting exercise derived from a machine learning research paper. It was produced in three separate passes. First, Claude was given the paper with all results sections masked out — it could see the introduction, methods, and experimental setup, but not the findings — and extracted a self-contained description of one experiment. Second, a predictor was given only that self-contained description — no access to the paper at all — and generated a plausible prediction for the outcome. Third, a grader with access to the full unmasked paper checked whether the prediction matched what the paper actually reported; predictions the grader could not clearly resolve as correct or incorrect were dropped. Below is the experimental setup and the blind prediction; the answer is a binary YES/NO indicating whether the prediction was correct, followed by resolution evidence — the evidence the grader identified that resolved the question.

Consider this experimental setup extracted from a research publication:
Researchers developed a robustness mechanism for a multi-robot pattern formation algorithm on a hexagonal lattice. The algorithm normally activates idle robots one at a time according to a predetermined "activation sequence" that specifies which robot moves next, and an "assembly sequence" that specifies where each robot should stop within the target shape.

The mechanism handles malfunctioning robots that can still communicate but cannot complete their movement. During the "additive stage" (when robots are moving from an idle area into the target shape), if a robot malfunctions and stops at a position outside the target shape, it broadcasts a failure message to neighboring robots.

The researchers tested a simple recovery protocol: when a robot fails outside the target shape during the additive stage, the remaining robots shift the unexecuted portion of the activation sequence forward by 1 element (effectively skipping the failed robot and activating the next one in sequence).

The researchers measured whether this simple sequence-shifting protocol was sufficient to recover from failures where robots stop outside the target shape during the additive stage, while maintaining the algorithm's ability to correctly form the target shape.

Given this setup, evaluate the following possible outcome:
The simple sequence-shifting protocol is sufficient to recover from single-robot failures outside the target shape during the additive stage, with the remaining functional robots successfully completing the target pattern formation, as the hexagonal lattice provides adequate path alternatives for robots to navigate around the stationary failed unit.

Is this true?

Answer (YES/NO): NO